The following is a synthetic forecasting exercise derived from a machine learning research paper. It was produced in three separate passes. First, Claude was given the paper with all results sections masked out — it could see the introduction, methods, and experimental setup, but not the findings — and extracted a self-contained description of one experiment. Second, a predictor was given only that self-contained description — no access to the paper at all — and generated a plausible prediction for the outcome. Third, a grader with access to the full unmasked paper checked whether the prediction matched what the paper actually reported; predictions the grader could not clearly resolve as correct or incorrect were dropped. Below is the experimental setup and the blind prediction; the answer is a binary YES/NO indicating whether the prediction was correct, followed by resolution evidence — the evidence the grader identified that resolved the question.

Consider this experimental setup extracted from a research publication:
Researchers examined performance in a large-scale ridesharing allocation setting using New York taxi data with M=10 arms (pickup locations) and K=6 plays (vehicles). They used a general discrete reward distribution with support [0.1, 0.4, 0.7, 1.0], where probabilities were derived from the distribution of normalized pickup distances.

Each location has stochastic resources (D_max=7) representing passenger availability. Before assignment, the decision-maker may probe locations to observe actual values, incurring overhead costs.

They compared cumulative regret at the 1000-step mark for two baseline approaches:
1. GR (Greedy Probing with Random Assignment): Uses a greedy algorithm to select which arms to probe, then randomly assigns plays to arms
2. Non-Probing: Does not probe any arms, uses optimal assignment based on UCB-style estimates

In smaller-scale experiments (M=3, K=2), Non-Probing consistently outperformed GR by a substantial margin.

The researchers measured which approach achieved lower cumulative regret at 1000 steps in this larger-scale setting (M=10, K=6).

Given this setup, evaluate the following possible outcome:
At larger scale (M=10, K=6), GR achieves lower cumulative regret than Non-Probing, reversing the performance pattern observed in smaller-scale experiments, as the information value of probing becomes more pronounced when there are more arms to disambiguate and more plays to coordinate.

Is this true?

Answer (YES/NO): YES